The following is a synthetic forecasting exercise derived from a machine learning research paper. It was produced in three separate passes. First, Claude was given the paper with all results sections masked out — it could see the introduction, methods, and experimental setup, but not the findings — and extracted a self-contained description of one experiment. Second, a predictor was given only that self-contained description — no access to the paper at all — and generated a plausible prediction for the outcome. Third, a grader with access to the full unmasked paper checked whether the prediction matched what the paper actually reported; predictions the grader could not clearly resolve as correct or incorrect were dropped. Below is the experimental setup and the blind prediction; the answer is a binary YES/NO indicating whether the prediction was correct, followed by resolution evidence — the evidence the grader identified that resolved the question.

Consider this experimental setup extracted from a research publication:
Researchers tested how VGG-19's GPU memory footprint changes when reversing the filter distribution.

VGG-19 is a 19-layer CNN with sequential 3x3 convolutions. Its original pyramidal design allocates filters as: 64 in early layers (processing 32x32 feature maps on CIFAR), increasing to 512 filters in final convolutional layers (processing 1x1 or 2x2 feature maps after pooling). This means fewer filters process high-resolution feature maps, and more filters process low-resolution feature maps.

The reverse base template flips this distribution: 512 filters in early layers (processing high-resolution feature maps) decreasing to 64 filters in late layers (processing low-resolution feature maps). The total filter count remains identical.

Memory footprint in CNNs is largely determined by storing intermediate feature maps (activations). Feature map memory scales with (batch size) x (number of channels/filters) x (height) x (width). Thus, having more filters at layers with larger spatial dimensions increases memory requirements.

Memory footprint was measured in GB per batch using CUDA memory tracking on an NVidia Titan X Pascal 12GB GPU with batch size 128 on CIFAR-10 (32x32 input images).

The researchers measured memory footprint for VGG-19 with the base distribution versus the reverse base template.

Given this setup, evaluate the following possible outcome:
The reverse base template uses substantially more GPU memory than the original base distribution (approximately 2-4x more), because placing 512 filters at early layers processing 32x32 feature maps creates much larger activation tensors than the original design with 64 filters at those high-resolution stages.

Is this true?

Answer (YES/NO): YES